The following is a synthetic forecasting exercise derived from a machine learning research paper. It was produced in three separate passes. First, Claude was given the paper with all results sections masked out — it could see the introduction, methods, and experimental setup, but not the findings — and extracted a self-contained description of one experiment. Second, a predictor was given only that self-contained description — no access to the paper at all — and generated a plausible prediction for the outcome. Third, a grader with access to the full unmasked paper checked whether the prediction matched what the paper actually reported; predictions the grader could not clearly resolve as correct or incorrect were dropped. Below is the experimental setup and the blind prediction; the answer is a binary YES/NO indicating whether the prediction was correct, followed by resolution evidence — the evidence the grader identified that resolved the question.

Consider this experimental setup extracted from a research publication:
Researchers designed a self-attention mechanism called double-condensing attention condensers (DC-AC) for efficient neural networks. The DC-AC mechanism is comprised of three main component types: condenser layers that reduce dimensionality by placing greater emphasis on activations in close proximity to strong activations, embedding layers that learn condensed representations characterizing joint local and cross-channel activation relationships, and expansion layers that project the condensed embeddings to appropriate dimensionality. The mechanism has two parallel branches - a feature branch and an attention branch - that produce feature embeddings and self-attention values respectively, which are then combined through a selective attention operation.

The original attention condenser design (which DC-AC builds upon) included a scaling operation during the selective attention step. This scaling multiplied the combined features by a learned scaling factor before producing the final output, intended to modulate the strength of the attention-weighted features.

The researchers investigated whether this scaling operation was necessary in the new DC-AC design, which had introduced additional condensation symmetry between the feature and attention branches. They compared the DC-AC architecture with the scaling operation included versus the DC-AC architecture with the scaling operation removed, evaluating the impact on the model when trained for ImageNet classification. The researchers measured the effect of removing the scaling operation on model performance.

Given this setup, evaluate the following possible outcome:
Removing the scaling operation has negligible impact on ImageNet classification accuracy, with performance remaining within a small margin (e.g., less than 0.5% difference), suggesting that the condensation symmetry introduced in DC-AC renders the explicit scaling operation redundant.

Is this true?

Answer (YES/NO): YES